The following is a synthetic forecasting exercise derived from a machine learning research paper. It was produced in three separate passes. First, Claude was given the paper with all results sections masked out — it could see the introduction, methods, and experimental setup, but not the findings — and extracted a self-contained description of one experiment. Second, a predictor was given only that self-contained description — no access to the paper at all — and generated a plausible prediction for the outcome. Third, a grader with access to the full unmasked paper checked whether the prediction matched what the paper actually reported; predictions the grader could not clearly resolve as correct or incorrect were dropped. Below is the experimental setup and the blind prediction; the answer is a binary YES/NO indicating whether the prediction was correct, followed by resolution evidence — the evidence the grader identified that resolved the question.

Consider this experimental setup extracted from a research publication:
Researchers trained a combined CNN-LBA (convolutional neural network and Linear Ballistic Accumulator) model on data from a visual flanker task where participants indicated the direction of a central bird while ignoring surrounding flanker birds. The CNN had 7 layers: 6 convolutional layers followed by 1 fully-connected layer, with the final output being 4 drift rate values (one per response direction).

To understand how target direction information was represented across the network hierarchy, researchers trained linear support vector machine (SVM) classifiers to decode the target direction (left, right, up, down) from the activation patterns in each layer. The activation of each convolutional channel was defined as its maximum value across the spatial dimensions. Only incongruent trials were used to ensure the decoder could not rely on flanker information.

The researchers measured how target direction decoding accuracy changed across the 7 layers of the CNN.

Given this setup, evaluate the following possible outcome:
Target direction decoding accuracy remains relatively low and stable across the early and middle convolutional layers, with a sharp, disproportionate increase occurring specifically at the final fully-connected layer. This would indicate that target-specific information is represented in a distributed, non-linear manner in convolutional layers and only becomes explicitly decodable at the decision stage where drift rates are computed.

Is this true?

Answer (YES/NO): NO